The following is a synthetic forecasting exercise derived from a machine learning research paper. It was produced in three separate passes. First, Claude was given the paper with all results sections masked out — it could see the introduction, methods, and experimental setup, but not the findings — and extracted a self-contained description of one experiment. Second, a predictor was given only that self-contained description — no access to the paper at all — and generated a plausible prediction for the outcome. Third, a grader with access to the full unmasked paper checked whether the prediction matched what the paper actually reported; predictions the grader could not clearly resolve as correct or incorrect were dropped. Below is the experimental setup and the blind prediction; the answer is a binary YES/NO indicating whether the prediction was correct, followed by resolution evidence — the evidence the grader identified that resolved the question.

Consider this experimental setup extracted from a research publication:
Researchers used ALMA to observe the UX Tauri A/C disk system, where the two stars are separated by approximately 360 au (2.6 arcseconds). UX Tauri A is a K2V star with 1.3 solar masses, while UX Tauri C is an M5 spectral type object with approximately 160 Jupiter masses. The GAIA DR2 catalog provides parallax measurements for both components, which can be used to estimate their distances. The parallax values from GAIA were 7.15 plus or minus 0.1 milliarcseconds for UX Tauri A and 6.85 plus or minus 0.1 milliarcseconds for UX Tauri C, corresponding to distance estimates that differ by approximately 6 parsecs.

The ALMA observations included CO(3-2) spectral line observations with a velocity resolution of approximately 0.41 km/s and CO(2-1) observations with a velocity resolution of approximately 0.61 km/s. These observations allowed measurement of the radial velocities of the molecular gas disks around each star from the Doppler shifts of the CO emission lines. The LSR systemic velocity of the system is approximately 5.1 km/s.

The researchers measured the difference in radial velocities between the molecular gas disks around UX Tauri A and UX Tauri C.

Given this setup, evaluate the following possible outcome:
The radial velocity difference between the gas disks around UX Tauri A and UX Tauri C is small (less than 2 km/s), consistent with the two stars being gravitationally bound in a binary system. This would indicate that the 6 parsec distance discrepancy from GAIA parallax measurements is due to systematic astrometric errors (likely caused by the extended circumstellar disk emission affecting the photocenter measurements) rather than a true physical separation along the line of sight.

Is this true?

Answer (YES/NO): YES